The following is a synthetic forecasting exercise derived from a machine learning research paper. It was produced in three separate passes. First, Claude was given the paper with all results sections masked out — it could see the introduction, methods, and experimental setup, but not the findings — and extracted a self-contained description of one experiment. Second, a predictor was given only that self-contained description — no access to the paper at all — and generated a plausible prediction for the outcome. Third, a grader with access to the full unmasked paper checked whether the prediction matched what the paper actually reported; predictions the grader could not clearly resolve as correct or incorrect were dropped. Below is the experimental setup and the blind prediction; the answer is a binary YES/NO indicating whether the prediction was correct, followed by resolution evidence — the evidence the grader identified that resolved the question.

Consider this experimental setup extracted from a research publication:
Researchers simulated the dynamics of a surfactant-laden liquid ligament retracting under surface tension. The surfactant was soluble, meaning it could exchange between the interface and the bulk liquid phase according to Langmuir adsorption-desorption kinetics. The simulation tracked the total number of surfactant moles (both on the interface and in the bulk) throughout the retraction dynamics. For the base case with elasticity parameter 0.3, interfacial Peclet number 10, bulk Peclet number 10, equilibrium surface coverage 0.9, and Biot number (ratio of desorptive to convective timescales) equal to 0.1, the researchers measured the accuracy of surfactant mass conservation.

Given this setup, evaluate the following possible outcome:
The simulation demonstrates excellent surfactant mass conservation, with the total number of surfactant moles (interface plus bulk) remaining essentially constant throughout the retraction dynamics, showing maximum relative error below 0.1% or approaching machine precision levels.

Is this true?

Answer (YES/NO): YES